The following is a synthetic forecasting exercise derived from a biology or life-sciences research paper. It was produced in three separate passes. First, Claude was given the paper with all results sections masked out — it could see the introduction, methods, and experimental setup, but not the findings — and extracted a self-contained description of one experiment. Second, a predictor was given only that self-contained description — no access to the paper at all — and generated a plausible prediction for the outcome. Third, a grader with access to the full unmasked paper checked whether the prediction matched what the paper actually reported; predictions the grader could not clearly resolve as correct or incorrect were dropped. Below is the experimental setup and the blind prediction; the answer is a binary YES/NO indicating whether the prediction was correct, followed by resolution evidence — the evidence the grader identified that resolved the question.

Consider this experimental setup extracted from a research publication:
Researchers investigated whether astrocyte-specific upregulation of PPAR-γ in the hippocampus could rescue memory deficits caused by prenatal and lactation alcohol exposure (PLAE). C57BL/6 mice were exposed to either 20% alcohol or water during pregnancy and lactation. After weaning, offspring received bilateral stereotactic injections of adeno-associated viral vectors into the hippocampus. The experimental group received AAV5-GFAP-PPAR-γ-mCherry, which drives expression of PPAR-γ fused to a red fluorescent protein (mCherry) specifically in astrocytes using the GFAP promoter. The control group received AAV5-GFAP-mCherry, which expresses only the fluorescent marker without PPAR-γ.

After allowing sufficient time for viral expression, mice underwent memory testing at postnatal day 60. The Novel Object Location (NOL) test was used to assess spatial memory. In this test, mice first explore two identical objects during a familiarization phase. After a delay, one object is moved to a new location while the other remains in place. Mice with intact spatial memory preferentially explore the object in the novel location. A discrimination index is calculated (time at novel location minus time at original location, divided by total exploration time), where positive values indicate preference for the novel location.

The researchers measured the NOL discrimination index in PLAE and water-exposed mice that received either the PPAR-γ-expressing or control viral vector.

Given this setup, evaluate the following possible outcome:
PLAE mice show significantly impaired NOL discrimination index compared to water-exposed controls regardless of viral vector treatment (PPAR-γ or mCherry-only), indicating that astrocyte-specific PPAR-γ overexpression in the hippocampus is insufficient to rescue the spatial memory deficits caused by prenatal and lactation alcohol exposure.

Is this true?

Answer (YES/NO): NO